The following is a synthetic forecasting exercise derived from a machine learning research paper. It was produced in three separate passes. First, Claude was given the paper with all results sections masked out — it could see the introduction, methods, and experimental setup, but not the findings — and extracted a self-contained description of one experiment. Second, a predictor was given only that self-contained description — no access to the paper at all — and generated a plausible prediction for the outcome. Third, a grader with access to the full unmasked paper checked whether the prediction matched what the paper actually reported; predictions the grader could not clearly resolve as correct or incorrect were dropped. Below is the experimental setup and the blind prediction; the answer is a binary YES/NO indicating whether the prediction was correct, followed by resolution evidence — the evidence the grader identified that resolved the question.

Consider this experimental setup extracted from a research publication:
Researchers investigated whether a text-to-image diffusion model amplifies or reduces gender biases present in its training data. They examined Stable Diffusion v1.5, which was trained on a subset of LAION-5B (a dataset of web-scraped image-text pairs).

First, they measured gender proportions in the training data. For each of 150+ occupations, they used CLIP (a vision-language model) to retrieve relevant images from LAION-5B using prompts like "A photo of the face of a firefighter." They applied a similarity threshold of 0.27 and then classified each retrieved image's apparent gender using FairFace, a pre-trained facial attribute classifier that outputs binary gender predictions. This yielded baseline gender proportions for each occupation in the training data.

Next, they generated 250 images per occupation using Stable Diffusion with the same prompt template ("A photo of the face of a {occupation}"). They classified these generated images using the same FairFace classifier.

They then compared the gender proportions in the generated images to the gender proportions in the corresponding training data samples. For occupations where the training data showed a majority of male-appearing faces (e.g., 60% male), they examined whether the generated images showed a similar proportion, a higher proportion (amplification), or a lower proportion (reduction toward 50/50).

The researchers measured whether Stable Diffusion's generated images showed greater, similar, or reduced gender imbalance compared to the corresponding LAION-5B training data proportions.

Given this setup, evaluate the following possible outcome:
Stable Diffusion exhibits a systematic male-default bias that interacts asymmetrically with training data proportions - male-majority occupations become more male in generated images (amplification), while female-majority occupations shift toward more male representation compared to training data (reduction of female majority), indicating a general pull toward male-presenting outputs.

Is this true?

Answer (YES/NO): NO